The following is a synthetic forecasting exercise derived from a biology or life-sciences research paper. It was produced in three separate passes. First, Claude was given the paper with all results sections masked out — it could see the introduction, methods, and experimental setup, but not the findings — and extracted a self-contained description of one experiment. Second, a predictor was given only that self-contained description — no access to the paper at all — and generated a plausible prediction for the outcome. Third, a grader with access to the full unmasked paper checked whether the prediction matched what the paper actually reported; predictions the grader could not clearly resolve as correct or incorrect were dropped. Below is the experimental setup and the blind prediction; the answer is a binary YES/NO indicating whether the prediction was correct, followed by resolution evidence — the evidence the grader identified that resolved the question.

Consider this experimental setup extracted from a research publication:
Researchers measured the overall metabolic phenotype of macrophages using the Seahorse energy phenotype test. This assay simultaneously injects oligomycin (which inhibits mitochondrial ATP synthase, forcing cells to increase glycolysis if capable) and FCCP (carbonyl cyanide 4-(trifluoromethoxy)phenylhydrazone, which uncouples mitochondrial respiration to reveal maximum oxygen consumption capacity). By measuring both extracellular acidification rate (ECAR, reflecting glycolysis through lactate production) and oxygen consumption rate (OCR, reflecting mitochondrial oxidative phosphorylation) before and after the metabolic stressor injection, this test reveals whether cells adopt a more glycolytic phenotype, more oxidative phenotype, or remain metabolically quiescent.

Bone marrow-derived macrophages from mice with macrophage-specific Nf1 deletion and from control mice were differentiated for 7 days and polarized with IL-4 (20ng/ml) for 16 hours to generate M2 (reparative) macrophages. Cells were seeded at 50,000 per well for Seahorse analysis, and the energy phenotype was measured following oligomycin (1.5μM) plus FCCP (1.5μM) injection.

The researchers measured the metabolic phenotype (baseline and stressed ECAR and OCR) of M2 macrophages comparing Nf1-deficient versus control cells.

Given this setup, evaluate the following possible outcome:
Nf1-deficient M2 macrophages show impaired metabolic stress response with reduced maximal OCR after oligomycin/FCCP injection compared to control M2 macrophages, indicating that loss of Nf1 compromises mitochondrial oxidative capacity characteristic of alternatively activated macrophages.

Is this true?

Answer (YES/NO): NO